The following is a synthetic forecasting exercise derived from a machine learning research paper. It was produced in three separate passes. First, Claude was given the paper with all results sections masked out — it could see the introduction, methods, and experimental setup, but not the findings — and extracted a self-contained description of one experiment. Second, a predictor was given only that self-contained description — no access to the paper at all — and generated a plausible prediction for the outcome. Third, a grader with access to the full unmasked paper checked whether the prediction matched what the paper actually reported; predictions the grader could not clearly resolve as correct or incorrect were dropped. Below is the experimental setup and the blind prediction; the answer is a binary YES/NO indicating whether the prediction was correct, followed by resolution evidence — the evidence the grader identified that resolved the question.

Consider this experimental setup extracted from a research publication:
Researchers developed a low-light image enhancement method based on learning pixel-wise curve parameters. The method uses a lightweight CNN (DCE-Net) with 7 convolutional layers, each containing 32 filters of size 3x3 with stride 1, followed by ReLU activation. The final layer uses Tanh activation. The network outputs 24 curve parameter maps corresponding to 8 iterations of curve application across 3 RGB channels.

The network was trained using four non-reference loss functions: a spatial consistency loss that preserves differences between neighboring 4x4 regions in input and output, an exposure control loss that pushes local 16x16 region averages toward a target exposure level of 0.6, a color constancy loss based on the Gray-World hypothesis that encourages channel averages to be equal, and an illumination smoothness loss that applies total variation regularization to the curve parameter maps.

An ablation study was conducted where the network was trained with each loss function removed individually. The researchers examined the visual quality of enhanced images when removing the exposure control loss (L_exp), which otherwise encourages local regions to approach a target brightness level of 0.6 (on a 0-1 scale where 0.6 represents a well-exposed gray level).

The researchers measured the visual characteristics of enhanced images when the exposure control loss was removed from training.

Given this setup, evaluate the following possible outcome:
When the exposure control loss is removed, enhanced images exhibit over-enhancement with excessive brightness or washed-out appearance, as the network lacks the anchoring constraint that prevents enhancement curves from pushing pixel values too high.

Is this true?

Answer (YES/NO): NO